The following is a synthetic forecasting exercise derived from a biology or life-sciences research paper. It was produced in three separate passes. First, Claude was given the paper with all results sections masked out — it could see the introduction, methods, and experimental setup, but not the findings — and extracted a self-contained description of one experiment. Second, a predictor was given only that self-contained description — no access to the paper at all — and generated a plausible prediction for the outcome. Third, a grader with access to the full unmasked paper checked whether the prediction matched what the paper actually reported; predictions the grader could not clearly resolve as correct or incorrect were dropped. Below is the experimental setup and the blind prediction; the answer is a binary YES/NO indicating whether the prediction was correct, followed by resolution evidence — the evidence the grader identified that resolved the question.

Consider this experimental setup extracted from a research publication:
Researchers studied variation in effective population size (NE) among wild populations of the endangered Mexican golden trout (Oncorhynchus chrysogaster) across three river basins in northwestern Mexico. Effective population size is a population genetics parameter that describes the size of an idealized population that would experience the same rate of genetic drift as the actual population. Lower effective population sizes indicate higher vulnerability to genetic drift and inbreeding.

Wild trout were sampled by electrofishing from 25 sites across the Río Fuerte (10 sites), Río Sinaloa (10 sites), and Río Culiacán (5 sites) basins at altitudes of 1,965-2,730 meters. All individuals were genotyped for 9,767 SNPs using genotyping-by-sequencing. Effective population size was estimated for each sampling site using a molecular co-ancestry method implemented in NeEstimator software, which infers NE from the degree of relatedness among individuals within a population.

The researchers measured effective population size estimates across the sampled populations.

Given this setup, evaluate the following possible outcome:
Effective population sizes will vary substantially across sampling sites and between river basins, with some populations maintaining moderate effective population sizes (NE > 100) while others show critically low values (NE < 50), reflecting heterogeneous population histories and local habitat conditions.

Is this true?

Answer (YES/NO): YES